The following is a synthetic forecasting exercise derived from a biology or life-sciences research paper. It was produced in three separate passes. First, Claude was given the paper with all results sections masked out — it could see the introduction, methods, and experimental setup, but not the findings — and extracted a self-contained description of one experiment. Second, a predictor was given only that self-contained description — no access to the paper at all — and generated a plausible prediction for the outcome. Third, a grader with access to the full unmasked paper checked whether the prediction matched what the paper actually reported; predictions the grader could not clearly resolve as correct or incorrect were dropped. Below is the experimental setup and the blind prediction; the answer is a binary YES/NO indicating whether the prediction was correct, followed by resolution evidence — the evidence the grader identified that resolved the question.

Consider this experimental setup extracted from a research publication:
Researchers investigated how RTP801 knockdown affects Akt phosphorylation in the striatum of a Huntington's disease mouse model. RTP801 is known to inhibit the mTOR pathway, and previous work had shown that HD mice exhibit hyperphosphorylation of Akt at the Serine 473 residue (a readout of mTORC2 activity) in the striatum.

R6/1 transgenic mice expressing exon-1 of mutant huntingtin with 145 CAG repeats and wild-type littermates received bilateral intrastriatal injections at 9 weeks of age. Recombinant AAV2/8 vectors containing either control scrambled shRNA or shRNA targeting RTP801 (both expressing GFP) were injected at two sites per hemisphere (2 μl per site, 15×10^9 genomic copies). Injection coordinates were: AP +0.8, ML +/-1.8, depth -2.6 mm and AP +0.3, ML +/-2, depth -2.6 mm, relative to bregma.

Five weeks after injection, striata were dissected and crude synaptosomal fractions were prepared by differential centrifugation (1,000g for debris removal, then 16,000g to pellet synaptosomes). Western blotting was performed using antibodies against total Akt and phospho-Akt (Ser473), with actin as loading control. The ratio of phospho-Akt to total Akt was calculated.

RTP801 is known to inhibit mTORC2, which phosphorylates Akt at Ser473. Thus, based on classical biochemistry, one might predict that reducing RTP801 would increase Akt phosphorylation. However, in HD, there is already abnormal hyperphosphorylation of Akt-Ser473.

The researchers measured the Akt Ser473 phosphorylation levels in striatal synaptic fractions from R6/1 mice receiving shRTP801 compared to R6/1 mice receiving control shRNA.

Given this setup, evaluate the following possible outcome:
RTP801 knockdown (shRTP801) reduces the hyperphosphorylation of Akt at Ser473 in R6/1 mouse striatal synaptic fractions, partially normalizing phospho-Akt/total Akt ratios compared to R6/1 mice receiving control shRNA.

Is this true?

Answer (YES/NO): YES